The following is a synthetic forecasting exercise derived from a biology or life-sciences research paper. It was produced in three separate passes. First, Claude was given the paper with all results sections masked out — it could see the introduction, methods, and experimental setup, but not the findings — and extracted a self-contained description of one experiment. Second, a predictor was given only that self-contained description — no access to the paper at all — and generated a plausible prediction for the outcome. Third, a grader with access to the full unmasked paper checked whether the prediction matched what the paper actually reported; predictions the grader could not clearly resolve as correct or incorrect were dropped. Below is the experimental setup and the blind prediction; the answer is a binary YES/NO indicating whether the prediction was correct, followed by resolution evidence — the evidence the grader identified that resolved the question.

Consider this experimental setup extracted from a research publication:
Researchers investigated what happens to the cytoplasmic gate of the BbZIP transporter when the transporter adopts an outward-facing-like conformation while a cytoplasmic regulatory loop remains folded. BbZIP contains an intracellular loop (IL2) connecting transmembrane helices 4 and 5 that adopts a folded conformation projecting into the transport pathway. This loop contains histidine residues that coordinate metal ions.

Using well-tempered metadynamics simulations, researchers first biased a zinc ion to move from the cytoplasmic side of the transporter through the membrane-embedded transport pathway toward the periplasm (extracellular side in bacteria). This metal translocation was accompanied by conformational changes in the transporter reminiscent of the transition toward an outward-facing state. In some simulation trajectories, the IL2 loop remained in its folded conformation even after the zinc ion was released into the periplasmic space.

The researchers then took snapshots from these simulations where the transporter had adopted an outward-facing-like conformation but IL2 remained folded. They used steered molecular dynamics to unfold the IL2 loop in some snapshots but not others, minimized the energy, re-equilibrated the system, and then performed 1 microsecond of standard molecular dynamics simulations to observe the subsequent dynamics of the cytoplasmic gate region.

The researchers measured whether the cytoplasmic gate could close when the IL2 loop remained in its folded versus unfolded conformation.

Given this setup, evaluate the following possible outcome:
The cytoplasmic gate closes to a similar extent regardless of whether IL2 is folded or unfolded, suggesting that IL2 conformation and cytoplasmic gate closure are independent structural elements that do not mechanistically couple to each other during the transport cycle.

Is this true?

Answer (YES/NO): NO